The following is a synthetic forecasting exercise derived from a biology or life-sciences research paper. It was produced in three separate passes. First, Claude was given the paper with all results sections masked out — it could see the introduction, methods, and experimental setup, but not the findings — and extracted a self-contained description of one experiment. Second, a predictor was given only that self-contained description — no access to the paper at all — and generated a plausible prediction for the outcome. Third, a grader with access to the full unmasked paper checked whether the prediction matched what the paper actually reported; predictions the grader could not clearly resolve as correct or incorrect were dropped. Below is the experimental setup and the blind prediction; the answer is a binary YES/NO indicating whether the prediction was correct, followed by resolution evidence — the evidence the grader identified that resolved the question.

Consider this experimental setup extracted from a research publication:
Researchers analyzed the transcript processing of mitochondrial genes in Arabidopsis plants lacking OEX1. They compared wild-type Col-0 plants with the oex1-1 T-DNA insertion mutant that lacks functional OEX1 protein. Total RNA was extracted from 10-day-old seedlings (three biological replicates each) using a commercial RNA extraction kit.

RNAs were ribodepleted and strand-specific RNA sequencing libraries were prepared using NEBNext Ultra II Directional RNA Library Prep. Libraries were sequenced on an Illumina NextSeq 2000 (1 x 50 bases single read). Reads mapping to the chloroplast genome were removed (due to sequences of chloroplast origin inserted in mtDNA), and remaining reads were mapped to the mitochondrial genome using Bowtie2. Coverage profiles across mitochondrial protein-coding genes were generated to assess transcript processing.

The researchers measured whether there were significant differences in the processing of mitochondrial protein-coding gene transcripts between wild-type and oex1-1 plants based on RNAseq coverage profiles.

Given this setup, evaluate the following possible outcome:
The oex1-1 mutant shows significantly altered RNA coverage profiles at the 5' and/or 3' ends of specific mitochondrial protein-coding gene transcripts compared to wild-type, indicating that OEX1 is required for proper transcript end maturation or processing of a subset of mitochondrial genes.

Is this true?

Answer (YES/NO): NO